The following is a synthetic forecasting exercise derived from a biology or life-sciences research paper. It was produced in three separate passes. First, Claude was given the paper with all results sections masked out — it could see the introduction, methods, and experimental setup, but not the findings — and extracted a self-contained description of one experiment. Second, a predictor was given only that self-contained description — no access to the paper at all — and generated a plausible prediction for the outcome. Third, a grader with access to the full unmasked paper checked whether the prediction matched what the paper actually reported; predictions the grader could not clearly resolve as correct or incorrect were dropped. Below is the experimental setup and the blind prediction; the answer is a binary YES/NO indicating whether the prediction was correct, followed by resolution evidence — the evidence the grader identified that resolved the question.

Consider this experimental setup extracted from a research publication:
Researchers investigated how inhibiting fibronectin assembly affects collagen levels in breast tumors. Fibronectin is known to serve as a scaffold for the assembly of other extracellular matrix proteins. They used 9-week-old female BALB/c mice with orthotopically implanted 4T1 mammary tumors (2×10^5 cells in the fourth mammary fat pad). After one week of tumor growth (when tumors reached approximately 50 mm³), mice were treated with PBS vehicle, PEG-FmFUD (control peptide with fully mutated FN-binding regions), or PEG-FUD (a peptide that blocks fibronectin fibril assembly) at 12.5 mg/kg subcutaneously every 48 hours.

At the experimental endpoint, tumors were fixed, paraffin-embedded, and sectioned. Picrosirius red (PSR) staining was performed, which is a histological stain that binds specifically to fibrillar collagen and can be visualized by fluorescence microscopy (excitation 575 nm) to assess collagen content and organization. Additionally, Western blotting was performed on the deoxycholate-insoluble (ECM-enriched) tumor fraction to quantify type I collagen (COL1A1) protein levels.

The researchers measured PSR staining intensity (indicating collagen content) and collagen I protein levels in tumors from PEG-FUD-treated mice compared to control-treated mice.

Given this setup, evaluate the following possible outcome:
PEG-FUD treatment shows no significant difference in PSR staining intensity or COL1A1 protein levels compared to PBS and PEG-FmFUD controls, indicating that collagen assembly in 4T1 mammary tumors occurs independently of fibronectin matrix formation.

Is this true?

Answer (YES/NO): YES